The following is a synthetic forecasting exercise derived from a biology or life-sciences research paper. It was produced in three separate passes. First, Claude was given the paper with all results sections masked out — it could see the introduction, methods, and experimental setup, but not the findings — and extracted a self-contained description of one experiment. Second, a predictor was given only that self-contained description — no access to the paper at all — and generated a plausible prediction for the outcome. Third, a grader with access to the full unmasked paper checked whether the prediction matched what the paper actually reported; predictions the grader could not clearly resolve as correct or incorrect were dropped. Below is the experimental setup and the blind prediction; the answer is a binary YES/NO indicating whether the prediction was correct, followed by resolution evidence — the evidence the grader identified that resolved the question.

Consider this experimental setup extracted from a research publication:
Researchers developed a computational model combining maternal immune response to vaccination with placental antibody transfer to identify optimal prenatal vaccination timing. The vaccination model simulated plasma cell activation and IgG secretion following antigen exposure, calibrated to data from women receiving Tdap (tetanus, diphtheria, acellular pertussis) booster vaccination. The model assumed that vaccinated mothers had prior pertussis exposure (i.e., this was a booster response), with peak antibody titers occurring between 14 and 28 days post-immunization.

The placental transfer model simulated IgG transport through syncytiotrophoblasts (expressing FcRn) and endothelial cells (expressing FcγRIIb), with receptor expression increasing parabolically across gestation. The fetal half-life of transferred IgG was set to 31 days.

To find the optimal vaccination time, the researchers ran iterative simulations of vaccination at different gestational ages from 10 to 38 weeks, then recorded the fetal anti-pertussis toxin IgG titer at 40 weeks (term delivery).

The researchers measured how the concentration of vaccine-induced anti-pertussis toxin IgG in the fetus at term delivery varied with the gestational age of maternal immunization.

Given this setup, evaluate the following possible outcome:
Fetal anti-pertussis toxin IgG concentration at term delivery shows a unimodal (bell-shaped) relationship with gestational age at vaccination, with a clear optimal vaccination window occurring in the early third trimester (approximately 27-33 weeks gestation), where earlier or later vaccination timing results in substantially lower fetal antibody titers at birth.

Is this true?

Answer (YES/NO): NO